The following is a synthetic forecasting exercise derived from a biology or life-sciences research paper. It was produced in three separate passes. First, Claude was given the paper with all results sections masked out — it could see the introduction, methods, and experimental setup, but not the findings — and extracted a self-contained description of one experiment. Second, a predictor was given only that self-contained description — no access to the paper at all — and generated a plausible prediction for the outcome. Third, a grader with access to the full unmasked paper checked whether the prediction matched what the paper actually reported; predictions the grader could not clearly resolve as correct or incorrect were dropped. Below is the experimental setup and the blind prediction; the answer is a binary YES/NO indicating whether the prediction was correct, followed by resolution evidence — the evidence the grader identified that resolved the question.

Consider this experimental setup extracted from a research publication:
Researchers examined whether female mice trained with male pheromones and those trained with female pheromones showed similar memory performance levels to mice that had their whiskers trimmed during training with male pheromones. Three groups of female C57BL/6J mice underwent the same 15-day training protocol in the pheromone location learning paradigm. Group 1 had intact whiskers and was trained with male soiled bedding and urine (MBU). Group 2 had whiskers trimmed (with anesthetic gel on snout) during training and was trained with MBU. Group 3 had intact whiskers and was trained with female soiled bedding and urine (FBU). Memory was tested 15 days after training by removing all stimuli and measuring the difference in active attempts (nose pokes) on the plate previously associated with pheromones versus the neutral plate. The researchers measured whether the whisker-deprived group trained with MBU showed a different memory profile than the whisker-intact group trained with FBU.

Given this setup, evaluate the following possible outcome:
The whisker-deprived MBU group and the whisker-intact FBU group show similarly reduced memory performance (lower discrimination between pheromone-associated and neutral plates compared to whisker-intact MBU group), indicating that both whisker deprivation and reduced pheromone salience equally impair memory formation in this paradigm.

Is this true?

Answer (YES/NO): YES